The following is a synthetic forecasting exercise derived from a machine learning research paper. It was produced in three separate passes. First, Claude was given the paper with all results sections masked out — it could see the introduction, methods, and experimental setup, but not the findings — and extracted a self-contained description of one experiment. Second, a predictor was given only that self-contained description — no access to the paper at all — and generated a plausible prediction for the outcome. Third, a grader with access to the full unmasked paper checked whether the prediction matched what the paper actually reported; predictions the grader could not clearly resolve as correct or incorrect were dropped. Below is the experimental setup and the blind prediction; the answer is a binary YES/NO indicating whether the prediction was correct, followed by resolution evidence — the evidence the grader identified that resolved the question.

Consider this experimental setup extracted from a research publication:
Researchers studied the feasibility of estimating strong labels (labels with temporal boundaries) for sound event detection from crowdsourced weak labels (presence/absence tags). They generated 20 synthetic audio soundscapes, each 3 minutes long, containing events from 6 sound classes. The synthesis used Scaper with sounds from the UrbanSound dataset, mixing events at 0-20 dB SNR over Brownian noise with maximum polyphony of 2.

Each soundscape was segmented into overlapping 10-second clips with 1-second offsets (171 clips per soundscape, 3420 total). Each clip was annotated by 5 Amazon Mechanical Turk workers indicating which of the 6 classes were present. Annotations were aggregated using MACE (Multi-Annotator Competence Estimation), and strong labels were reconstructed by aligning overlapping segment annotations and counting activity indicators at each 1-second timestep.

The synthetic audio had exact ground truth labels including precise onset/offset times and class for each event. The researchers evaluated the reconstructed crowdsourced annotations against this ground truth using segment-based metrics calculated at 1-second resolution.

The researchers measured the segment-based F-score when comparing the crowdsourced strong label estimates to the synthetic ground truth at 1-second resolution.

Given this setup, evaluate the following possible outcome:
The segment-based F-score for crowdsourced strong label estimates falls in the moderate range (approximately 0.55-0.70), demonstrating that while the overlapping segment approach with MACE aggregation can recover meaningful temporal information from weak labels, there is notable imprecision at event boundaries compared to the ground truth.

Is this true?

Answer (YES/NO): NO